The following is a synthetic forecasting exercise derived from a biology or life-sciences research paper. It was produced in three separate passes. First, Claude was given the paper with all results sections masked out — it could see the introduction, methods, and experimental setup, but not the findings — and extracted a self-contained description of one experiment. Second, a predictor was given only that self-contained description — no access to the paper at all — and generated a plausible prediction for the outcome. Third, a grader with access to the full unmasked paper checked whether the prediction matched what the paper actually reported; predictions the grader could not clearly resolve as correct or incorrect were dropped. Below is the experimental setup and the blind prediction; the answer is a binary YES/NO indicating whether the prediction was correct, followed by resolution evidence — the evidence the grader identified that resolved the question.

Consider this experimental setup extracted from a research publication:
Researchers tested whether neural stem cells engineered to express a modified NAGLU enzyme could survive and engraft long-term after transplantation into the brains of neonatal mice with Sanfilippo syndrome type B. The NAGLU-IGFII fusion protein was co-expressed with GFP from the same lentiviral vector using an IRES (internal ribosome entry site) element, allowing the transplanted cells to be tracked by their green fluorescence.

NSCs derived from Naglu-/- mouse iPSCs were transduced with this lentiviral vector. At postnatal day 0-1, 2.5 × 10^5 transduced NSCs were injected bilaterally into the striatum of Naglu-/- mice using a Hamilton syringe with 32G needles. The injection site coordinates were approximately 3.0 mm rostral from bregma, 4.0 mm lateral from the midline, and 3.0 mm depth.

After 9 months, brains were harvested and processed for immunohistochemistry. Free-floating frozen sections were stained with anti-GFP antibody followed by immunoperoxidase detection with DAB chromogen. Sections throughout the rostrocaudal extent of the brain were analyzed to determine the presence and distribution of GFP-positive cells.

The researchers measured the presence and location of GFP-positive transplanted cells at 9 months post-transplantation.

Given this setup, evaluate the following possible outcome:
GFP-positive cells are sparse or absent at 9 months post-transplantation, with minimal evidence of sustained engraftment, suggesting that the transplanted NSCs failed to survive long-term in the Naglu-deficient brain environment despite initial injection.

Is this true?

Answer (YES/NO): NO